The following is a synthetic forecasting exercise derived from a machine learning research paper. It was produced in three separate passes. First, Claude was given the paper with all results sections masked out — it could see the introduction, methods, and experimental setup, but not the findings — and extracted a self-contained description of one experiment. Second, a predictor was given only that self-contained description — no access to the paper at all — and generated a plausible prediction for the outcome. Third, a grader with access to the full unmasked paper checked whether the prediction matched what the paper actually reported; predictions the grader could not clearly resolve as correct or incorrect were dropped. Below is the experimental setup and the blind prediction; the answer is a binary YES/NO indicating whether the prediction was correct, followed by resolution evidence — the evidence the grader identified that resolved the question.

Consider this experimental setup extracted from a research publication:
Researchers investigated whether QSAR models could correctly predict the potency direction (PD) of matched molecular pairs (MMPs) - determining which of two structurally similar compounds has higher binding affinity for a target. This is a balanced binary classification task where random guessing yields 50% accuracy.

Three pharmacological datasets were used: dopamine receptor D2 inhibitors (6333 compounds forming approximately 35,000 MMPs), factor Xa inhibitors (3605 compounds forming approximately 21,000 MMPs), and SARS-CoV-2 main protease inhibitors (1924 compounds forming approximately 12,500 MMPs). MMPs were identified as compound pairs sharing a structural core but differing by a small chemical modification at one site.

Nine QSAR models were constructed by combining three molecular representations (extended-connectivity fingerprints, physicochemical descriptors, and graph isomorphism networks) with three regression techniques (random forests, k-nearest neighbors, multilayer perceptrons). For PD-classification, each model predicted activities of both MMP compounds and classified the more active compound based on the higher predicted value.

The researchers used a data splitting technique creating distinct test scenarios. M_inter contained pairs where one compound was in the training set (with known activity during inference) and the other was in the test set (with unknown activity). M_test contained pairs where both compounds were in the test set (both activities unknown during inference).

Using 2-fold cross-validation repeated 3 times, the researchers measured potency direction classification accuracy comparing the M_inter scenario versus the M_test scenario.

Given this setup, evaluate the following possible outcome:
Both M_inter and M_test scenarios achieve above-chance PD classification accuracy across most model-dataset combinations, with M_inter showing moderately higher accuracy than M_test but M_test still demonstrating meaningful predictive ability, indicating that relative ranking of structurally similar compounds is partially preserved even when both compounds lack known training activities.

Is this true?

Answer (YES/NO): YES